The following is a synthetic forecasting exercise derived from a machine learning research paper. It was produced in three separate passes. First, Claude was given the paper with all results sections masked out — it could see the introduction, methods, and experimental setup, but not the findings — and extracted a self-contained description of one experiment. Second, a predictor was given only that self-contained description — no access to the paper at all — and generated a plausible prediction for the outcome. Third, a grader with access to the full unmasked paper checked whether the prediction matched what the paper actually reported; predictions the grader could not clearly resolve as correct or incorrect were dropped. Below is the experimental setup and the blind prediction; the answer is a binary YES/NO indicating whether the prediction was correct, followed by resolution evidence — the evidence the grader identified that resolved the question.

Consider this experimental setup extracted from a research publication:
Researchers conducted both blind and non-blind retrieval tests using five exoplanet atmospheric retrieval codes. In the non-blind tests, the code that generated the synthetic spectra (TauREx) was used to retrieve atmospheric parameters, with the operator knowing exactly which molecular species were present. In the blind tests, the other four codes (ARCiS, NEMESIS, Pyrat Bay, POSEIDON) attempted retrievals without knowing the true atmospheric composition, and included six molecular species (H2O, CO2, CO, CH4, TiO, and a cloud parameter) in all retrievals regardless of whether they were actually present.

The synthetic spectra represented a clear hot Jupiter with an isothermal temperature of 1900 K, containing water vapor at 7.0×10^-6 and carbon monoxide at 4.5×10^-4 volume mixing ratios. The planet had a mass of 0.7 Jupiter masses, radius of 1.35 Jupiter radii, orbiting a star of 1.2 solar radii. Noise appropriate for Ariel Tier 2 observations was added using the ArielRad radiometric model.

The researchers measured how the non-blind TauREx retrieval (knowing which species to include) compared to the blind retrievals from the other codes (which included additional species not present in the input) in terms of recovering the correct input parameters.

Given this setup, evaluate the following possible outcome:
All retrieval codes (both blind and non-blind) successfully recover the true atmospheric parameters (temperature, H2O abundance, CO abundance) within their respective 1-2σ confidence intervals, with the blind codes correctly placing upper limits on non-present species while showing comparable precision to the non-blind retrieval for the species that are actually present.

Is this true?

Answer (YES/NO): YES